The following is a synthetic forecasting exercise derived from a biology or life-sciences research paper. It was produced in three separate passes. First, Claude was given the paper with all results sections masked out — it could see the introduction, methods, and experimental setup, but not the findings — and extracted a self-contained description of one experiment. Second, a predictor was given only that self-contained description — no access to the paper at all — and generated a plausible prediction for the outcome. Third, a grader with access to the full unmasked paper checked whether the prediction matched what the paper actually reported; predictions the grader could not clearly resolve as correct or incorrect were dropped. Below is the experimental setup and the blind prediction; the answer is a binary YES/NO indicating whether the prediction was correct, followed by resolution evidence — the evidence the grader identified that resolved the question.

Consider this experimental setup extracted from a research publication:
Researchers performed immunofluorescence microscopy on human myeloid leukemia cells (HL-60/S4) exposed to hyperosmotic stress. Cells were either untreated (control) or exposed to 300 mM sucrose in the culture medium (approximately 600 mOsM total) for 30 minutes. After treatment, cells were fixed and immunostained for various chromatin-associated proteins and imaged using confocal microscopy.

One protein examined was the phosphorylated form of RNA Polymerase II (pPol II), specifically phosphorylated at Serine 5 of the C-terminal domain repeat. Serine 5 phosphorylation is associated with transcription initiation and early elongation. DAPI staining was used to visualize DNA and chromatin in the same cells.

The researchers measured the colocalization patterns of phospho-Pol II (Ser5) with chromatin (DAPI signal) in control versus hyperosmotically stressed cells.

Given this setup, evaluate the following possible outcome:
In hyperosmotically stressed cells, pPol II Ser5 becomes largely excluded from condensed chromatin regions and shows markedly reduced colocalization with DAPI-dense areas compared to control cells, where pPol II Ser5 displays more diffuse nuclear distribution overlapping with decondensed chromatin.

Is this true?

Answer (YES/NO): YES